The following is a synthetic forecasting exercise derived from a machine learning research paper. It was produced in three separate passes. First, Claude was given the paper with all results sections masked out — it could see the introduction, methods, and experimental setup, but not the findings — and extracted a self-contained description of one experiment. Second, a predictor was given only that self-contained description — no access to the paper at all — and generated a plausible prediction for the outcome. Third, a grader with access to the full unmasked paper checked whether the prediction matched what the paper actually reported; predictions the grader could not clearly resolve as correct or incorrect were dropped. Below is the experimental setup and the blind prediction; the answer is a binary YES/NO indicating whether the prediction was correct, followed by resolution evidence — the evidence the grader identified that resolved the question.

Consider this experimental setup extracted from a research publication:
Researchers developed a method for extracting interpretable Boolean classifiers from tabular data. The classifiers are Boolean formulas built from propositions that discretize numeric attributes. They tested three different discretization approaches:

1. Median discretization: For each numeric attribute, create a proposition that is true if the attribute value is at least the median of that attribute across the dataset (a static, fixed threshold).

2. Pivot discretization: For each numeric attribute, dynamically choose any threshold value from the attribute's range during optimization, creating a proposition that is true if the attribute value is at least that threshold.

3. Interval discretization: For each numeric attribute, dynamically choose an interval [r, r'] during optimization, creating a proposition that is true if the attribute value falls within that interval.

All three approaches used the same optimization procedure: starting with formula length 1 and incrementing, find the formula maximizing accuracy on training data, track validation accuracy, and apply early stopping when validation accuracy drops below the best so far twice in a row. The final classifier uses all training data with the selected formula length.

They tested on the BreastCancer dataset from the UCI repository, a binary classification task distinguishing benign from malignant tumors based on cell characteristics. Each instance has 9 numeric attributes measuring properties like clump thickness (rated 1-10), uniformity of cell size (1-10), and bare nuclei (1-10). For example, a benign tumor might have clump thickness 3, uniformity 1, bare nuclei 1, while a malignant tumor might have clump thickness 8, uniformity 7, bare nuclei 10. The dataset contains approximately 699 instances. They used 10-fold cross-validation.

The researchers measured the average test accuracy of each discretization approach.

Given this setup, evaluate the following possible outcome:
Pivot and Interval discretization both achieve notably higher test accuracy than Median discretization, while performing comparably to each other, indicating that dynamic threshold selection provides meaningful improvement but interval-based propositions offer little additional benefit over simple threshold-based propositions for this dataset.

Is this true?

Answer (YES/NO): NO